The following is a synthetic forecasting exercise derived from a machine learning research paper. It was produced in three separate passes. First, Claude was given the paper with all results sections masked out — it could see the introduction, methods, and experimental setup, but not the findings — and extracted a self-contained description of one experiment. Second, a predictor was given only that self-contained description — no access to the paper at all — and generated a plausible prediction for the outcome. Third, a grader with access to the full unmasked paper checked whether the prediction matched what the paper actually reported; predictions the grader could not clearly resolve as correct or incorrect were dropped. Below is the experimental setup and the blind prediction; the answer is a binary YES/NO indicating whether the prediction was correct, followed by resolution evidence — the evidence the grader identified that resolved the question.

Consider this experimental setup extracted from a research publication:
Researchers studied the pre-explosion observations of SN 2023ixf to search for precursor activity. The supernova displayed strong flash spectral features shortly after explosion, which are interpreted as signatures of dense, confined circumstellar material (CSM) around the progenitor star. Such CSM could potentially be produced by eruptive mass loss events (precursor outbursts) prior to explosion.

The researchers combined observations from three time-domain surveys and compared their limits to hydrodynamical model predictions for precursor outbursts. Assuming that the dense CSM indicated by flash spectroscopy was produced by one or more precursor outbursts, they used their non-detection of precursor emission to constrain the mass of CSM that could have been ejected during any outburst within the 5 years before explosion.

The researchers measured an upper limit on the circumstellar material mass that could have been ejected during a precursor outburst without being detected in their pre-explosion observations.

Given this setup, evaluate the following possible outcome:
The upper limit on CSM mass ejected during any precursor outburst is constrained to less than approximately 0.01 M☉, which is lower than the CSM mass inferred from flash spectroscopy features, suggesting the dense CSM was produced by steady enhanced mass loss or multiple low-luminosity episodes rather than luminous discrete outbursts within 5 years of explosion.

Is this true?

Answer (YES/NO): NO